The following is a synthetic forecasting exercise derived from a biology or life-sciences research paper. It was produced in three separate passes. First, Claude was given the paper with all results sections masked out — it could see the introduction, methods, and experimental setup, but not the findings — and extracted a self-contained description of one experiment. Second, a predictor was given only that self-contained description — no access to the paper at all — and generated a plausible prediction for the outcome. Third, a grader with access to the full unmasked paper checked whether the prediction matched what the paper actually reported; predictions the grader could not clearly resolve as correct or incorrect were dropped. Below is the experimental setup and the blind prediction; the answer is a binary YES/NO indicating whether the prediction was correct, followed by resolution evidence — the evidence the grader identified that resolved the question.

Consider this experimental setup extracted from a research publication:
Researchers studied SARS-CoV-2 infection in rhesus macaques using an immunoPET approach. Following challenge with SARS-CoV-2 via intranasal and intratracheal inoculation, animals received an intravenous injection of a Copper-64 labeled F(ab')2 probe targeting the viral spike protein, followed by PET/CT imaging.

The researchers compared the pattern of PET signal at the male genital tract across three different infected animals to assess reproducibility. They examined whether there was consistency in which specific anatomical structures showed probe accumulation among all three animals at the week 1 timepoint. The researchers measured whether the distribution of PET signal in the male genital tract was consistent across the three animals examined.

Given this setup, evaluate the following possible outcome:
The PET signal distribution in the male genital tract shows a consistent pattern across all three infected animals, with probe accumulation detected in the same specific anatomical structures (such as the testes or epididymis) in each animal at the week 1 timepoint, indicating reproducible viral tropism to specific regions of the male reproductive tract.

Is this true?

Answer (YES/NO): YES